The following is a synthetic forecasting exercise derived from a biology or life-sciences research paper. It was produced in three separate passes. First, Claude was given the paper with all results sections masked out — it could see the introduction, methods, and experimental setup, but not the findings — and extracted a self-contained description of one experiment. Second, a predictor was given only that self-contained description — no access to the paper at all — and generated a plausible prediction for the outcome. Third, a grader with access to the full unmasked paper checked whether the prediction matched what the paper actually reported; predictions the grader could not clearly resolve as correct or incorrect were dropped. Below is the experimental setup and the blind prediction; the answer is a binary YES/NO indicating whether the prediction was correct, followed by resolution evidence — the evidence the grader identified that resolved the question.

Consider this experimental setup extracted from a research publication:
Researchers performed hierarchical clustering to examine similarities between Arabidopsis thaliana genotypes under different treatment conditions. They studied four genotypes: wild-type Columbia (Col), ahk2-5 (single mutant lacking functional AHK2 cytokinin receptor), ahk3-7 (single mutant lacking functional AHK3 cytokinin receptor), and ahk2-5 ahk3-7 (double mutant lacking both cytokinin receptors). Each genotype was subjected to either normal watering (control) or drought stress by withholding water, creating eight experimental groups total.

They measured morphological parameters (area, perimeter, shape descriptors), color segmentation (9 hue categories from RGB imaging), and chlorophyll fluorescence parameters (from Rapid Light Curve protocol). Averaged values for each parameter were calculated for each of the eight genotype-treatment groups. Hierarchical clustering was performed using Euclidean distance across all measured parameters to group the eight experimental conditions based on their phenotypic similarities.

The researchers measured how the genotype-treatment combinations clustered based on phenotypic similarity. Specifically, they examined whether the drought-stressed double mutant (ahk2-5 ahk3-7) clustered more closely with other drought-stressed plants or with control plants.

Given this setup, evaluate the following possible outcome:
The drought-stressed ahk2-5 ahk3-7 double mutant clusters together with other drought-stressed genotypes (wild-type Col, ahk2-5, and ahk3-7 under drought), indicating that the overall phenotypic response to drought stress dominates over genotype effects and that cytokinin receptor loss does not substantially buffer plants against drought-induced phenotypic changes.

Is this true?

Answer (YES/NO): NO